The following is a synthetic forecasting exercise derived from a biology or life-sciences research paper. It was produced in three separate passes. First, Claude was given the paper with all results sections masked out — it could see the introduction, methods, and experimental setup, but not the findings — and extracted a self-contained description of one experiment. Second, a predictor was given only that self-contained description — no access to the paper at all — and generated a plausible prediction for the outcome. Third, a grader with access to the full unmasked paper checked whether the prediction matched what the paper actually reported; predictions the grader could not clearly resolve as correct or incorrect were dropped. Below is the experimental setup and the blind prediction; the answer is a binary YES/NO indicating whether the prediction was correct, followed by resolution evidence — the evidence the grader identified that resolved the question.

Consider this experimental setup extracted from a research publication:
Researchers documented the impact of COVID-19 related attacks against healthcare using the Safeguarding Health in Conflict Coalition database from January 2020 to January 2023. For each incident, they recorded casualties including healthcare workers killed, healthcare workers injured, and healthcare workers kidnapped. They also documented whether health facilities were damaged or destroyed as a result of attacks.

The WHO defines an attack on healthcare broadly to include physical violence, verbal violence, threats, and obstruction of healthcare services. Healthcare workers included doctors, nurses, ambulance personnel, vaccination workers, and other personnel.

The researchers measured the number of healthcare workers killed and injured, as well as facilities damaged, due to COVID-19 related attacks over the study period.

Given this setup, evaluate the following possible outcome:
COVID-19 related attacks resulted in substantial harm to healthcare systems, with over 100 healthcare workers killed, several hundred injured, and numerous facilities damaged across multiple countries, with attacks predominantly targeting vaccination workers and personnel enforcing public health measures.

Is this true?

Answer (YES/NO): NO